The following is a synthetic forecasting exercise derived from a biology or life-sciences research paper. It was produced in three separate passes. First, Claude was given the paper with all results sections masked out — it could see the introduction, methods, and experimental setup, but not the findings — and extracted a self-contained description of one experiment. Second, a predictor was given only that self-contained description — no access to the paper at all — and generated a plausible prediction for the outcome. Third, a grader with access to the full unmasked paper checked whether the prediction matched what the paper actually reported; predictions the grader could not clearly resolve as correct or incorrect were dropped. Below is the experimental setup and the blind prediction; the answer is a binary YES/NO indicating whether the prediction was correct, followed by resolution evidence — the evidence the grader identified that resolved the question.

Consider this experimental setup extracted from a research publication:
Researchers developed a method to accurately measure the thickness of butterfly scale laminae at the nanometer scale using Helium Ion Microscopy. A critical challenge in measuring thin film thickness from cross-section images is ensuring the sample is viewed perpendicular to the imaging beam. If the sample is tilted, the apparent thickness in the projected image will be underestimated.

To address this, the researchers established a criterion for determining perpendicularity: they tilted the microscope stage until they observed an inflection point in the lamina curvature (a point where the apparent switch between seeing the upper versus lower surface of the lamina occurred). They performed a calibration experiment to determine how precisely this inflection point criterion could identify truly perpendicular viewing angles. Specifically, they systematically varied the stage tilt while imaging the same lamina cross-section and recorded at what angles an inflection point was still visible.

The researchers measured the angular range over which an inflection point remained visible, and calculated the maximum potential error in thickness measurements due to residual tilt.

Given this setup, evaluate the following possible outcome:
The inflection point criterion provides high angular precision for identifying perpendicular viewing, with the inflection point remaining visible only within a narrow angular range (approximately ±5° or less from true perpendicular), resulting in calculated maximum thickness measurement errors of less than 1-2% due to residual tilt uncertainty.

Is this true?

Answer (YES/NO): YES